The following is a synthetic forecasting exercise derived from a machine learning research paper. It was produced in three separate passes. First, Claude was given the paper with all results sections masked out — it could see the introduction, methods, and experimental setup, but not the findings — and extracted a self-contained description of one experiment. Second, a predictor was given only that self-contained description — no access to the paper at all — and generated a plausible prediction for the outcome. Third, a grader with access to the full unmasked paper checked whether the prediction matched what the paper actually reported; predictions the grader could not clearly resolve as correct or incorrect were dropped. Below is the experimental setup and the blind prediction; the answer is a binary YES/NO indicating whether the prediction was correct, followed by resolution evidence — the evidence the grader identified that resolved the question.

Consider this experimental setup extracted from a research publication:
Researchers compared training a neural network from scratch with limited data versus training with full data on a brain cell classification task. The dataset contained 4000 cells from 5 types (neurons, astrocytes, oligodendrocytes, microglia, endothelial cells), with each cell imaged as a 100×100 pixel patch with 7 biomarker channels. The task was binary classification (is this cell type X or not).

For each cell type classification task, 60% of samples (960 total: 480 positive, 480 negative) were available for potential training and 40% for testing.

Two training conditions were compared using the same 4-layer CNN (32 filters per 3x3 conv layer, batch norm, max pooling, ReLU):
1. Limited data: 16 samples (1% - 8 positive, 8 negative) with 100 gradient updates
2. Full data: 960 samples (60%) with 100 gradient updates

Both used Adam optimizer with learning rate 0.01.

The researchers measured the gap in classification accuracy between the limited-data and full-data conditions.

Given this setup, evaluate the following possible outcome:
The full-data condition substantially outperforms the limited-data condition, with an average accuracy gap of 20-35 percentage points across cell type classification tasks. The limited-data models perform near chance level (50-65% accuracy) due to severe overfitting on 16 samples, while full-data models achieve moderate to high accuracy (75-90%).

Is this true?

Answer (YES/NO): NO